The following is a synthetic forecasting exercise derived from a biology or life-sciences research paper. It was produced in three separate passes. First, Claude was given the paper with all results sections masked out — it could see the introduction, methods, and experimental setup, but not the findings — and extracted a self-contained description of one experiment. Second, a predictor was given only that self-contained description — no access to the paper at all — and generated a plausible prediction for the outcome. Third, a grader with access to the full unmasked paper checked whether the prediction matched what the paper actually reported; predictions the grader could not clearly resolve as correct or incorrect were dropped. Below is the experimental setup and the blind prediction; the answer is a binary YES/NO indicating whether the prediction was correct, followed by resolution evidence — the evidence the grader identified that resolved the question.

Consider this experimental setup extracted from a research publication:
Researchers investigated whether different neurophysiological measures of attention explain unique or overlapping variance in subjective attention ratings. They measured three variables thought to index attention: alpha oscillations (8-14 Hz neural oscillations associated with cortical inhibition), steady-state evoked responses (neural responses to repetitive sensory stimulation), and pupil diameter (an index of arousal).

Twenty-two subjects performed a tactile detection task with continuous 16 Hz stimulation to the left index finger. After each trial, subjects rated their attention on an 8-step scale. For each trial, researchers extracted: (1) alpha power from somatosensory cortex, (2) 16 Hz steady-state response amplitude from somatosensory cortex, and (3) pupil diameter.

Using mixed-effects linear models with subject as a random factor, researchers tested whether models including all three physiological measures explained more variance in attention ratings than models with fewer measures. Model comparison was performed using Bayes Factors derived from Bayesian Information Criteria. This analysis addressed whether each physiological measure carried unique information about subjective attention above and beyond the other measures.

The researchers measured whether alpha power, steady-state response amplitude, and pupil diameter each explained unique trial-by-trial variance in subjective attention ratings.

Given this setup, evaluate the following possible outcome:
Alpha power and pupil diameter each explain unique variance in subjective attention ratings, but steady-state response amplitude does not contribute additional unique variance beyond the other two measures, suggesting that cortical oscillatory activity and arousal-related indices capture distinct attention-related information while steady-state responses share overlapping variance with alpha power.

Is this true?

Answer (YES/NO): YES